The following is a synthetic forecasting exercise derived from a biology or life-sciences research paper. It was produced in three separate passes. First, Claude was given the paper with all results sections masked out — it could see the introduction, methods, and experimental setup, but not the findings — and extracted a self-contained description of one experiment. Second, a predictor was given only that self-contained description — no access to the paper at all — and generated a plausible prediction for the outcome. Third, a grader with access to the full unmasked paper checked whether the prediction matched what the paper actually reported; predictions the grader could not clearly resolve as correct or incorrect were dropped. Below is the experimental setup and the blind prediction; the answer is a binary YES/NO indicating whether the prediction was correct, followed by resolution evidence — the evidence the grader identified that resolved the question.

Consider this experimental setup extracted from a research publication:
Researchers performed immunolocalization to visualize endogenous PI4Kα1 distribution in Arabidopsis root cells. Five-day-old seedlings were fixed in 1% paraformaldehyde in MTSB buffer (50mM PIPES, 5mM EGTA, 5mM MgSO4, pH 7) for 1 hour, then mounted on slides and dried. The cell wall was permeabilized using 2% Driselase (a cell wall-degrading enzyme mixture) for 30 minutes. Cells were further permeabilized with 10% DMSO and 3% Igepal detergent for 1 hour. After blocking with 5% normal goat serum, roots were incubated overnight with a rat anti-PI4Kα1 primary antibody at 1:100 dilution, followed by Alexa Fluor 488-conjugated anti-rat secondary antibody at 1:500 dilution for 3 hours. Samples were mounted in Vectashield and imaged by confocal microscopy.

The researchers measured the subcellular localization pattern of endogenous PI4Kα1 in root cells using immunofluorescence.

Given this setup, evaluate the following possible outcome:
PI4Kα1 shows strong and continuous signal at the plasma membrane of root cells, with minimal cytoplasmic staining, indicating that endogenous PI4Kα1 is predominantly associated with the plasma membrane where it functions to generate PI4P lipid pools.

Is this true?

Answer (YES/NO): NO